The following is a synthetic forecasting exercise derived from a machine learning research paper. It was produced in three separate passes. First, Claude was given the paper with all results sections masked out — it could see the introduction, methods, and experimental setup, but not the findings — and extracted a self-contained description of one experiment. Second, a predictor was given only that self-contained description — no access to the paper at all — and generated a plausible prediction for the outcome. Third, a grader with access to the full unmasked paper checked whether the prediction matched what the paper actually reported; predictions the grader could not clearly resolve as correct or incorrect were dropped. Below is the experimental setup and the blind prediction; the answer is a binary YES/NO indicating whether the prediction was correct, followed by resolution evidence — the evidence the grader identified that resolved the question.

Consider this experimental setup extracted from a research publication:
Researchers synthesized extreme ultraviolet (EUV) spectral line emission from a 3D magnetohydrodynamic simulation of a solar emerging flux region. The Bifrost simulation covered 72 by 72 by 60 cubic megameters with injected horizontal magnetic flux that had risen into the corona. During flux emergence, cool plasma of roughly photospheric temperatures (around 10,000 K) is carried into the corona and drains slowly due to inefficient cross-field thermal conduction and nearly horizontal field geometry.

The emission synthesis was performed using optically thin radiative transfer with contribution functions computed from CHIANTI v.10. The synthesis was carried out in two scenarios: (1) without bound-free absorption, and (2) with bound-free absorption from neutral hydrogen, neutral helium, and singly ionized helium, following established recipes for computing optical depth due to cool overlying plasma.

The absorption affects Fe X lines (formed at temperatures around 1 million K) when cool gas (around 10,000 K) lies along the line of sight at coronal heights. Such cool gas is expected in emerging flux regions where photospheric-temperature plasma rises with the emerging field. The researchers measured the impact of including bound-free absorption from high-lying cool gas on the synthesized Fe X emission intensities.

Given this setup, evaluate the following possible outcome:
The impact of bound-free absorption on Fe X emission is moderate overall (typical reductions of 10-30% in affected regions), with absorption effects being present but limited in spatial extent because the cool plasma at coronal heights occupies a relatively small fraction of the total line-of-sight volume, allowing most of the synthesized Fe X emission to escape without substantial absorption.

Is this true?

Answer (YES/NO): NO